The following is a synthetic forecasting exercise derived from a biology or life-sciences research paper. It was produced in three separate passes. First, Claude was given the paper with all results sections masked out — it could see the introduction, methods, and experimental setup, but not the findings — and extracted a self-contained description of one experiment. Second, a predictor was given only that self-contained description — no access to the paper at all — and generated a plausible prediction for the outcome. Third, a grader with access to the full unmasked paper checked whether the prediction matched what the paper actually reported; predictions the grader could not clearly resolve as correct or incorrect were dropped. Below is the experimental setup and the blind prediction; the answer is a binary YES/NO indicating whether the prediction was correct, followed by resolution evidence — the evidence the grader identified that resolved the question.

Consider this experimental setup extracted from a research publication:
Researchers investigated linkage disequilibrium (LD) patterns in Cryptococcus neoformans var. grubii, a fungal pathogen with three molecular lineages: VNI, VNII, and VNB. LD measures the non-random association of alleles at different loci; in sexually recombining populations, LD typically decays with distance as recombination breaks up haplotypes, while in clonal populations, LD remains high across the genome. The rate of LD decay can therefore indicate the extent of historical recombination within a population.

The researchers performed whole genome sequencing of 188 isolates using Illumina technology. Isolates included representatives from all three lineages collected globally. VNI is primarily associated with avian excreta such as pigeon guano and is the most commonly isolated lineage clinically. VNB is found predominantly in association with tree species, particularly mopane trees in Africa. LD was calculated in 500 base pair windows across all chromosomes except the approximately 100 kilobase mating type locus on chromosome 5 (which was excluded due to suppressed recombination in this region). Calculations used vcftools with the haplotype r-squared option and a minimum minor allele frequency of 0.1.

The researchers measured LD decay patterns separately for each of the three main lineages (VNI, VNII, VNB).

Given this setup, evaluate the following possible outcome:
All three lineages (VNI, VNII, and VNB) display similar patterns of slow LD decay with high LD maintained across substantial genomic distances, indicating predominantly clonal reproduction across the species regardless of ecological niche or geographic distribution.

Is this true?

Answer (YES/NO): NO